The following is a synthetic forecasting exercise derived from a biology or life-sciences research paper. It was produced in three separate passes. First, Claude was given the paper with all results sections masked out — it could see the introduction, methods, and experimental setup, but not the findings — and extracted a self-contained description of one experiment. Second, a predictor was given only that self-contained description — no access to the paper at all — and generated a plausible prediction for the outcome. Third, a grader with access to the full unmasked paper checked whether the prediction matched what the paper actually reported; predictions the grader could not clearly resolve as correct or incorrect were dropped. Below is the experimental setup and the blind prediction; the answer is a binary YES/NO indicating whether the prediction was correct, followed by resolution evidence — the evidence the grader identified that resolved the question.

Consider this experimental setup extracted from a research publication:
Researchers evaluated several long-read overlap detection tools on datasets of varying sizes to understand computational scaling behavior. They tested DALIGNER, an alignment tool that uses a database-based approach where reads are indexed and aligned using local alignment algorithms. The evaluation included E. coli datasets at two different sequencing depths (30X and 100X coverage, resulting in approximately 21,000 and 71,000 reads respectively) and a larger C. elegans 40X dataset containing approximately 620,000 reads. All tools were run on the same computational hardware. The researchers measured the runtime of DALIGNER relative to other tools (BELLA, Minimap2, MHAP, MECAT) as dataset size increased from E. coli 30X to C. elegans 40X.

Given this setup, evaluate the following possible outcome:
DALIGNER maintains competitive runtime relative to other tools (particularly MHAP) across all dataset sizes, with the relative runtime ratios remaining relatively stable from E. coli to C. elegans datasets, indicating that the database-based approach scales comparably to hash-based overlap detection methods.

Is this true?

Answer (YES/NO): NO